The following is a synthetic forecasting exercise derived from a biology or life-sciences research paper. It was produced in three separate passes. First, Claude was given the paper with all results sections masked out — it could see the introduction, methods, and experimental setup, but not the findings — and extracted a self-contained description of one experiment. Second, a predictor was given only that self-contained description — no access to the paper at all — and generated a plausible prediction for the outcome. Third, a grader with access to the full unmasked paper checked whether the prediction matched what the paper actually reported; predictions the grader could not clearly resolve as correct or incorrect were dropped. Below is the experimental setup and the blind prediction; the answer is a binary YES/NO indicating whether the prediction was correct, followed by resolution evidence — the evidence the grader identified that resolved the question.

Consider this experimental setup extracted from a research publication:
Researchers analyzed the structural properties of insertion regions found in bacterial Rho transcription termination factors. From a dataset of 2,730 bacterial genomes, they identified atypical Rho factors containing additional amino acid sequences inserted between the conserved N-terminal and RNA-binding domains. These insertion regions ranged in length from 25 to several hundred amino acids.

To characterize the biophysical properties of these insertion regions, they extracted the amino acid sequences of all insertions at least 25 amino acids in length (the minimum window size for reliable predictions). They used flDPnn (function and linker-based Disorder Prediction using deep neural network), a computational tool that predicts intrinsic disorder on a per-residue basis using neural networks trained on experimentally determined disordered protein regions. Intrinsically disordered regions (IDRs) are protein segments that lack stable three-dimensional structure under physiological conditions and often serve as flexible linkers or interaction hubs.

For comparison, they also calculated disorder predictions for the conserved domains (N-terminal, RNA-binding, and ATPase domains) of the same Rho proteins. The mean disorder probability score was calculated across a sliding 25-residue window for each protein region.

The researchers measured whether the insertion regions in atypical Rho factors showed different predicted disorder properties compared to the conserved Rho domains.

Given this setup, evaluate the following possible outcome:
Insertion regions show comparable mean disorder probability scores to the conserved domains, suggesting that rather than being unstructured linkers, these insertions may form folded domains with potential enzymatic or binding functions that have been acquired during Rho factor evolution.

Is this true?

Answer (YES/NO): NO